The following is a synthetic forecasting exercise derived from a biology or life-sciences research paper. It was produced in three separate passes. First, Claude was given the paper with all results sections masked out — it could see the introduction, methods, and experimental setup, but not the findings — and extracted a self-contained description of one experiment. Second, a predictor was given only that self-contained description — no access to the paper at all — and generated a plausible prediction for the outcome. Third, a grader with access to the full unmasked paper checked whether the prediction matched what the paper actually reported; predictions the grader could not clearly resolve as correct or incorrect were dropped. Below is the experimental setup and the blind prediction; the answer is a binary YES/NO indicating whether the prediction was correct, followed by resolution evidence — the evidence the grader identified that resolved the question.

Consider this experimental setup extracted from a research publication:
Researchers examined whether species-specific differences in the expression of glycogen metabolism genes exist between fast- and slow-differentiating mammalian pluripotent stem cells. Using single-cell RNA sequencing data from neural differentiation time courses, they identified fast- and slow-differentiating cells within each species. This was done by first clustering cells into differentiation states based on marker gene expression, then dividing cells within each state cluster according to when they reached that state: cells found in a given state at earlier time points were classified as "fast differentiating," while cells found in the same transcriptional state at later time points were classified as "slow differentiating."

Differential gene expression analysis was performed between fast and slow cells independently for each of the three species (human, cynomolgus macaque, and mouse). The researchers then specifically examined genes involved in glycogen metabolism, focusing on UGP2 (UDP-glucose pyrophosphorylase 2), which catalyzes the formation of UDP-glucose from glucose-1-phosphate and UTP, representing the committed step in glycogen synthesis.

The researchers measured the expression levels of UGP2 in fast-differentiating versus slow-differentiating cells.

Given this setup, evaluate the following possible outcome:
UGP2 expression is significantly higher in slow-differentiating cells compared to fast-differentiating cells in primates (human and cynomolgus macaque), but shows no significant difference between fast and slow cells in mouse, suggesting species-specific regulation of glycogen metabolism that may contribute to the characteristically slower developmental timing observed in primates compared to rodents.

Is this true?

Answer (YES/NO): NO